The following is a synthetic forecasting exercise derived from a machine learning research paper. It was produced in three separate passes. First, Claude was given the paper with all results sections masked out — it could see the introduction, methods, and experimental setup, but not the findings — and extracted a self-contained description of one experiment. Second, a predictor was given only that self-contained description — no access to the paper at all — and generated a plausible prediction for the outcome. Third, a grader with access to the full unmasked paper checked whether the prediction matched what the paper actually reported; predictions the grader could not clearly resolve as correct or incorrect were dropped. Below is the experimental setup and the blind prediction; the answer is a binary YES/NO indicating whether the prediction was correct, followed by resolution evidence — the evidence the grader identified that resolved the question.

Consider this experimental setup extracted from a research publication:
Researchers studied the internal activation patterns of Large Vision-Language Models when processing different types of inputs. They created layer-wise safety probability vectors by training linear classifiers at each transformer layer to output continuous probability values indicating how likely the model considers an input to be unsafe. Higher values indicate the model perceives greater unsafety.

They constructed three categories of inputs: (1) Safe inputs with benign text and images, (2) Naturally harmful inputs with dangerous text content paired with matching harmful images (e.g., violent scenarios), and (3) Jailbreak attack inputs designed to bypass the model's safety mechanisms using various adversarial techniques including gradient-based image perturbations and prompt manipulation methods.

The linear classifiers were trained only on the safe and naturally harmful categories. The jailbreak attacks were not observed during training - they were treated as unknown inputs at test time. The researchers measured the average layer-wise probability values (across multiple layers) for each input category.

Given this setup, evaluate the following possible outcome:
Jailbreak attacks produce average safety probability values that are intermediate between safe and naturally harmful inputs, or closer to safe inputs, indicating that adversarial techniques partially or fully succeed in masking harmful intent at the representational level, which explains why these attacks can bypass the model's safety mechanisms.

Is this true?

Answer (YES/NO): NO